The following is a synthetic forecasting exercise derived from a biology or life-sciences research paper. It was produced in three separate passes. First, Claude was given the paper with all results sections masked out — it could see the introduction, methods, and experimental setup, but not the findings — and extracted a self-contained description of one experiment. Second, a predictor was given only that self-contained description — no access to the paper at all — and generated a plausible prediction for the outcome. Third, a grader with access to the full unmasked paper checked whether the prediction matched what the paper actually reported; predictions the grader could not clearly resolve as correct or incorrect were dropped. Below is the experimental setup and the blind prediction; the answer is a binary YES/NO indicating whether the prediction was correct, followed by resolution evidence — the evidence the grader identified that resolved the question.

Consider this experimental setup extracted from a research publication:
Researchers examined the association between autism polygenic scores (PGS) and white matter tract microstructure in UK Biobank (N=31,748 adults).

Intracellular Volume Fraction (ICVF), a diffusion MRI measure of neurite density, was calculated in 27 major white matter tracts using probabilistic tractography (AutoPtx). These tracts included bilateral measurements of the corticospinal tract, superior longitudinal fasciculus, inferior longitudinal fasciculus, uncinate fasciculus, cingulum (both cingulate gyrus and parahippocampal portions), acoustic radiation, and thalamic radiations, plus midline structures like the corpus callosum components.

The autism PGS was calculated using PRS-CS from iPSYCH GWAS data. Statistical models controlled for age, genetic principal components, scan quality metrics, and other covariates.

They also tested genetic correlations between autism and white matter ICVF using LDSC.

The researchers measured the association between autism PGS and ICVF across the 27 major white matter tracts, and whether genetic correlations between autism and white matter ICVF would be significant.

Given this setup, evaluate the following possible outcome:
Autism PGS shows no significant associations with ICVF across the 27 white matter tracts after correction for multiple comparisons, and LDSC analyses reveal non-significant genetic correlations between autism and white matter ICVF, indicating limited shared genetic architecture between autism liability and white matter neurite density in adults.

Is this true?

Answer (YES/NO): NO